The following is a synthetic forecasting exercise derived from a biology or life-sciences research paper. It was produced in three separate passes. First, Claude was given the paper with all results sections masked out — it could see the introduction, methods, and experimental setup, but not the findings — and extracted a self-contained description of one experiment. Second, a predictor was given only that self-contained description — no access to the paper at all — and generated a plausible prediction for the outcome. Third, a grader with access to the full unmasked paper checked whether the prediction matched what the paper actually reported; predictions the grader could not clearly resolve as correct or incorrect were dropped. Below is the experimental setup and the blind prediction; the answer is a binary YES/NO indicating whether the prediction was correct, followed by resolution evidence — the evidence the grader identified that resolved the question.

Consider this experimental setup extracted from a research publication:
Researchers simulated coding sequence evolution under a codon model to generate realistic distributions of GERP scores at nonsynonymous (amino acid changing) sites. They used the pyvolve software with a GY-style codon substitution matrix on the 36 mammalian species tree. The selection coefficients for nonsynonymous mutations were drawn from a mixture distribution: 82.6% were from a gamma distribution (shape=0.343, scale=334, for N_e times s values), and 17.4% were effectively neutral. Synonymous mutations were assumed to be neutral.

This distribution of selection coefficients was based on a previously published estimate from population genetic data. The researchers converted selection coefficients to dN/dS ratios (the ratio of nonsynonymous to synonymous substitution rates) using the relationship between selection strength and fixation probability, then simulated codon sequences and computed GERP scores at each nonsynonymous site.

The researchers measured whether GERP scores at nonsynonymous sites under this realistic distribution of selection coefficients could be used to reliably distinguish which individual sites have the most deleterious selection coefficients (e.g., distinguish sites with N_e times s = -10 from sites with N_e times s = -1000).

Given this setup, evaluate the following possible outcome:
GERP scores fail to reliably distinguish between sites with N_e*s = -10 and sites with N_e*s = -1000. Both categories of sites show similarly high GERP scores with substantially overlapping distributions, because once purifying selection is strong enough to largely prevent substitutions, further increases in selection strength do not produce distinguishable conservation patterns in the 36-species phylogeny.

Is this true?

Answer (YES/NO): YES